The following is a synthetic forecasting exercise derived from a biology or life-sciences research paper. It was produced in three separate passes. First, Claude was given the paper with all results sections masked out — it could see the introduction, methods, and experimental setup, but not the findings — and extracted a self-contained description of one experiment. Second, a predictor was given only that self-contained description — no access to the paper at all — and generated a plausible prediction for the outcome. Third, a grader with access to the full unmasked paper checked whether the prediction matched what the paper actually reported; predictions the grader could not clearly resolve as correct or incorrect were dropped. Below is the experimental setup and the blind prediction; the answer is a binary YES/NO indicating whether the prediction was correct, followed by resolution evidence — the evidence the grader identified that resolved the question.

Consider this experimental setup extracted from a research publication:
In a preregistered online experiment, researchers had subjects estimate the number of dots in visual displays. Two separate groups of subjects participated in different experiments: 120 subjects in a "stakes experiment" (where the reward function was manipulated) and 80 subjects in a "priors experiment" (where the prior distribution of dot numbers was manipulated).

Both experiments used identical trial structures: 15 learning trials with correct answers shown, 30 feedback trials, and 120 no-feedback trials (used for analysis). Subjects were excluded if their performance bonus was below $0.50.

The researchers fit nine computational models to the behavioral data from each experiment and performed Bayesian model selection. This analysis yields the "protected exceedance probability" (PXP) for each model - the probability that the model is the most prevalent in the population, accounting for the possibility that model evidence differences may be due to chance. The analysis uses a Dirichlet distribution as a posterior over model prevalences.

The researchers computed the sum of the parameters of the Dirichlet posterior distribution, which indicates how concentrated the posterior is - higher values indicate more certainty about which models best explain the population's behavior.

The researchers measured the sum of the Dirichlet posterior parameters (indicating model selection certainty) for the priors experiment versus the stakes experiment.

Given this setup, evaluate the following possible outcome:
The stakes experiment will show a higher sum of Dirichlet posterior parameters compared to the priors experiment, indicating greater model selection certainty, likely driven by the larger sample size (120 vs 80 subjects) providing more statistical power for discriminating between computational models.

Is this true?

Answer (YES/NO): YES